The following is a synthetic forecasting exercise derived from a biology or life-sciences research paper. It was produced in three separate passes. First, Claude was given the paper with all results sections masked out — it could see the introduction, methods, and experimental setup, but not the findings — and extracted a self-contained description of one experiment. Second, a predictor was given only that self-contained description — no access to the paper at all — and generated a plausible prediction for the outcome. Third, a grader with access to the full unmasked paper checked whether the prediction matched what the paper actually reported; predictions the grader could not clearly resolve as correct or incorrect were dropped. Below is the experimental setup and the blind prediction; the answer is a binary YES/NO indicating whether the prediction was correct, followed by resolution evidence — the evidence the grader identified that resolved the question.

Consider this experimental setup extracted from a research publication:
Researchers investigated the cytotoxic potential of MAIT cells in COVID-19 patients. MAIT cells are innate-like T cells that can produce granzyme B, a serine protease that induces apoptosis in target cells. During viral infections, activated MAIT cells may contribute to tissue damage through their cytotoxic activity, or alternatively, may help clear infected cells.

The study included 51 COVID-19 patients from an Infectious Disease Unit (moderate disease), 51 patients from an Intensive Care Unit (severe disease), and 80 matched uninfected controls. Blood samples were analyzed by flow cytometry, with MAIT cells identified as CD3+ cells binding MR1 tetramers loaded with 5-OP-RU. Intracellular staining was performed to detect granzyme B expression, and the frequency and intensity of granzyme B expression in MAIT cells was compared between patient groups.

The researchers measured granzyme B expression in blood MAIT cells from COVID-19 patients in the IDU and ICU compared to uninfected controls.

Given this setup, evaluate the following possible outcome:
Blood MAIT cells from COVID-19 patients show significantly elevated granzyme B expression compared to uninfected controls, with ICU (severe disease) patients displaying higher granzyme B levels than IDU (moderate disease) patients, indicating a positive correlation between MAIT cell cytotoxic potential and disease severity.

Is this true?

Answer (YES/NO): YES